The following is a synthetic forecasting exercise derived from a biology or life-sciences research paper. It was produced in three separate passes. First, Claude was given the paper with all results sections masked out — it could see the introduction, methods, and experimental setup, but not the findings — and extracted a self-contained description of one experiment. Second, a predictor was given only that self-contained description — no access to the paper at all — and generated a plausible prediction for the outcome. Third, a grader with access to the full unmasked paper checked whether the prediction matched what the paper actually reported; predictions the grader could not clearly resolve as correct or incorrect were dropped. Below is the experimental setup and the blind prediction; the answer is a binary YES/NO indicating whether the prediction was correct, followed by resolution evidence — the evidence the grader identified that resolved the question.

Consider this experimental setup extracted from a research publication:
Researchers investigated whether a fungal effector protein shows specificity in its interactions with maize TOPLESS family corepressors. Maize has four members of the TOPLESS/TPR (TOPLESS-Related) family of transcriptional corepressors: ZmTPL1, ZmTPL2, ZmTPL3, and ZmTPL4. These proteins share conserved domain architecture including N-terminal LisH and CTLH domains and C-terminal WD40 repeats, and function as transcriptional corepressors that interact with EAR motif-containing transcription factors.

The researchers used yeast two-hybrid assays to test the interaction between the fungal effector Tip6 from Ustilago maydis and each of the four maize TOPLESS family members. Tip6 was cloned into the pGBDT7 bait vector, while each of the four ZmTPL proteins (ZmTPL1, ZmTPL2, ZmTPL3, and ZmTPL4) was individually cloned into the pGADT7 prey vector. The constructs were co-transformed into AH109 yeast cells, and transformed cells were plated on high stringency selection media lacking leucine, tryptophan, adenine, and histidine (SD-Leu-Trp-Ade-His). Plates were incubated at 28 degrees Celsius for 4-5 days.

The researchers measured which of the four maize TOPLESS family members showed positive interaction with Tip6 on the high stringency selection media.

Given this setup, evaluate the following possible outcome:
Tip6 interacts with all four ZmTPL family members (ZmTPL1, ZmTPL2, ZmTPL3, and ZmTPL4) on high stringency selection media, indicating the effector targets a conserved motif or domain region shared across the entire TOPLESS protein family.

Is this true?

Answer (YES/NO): NO